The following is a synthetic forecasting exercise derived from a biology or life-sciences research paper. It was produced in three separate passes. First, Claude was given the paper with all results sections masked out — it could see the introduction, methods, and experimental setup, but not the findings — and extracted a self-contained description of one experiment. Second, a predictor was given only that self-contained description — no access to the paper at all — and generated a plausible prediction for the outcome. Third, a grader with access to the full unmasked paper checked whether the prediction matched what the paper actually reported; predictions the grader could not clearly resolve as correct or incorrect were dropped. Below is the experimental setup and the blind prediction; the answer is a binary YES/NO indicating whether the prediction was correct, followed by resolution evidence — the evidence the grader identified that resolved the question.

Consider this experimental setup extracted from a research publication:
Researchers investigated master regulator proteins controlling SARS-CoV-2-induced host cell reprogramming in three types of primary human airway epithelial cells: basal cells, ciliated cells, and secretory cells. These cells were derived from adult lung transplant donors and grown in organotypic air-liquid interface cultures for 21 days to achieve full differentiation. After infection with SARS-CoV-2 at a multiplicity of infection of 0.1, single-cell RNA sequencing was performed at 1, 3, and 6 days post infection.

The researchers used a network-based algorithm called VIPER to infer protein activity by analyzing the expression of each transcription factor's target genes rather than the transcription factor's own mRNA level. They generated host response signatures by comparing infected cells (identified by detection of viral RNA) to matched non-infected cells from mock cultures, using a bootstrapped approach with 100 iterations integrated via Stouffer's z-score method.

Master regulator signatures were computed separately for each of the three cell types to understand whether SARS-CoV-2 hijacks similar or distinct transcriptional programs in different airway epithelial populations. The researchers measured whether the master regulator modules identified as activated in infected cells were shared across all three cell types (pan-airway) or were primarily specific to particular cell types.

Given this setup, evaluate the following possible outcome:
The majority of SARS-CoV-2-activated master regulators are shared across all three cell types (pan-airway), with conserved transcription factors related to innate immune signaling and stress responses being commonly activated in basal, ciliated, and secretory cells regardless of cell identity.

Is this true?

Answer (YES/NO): NO